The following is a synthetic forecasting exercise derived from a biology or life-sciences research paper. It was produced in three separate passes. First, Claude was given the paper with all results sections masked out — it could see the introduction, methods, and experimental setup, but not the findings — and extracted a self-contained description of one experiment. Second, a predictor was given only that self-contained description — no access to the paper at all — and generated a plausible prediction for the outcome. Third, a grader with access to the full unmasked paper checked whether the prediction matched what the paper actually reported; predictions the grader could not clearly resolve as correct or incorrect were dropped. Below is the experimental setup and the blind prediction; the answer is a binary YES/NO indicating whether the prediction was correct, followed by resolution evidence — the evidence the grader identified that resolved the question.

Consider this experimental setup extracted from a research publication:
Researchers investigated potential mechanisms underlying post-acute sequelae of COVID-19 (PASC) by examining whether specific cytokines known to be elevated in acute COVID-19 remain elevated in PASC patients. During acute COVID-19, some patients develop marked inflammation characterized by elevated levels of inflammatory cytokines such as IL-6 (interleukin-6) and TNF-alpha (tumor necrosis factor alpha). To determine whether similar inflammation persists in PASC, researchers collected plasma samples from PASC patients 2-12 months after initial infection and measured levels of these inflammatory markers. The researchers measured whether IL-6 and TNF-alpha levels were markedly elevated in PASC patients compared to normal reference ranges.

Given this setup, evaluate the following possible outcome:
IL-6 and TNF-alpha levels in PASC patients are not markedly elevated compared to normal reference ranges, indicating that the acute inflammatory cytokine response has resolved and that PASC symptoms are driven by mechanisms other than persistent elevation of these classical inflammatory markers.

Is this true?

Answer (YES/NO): YES